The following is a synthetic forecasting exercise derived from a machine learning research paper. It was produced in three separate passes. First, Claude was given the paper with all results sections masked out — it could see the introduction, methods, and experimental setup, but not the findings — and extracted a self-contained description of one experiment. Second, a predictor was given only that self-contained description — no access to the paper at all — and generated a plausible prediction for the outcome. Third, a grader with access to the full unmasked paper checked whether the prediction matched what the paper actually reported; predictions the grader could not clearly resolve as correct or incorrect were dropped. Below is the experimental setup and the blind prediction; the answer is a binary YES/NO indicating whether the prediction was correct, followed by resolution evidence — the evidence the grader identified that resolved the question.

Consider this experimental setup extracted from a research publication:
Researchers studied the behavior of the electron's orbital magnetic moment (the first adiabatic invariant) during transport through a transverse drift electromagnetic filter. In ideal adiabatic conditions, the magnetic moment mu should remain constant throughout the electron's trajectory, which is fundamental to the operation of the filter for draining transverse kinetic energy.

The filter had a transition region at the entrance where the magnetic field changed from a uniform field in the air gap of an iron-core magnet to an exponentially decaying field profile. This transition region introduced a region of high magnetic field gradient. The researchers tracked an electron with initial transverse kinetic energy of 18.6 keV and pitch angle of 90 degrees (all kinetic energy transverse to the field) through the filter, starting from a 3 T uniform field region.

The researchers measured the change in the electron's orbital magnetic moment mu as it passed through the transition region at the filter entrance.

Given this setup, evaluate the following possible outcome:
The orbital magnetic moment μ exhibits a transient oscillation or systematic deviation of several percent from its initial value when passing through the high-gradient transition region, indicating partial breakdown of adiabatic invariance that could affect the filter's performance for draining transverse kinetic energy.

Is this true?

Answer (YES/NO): YES